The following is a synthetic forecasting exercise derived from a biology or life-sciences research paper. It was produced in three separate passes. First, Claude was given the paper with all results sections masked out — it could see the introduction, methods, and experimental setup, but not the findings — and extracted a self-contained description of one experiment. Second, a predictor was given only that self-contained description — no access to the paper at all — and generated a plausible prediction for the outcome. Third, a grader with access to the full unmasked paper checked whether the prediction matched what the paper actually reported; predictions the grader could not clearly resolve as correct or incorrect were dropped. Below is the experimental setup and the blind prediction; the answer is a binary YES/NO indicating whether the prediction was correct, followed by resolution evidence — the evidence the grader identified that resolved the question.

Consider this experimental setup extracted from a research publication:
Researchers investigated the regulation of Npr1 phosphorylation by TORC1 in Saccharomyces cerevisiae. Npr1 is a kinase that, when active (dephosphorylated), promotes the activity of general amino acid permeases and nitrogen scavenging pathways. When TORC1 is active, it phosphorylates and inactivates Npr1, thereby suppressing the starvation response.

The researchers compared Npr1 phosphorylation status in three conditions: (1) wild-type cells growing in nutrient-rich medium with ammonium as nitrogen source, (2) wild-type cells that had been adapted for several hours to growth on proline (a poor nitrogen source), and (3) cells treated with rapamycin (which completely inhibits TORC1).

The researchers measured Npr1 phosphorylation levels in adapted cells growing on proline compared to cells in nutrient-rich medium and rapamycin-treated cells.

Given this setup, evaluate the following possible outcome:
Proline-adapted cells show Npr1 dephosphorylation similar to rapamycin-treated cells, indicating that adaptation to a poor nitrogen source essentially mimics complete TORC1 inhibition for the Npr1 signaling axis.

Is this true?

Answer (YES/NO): YES